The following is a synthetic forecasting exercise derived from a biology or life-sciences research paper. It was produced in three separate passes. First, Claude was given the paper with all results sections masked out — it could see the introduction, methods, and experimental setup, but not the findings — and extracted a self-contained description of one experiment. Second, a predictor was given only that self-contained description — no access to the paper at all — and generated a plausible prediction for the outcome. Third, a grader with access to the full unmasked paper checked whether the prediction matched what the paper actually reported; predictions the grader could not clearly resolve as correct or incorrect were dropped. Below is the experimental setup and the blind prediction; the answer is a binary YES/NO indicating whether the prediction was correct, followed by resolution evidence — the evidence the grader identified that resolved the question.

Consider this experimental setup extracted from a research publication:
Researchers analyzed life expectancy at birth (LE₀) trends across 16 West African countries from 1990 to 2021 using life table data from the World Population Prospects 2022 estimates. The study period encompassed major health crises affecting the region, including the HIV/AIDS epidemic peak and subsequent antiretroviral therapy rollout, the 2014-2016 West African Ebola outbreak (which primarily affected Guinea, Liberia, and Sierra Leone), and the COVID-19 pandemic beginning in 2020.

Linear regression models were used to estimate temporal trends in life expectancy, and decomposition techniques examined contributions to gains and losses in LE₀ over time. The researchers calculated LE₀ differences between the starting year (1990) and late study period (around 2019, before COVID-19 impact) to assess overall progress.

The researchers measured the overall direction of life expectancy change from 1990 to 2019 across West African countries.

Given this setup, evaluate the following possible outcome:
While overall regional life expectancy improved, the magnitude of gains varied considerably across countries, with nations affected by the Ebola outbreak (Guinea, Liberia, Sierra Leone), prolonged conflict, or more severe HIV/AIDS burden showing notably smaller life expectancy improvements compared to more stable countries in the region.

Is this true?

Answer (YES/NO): NO